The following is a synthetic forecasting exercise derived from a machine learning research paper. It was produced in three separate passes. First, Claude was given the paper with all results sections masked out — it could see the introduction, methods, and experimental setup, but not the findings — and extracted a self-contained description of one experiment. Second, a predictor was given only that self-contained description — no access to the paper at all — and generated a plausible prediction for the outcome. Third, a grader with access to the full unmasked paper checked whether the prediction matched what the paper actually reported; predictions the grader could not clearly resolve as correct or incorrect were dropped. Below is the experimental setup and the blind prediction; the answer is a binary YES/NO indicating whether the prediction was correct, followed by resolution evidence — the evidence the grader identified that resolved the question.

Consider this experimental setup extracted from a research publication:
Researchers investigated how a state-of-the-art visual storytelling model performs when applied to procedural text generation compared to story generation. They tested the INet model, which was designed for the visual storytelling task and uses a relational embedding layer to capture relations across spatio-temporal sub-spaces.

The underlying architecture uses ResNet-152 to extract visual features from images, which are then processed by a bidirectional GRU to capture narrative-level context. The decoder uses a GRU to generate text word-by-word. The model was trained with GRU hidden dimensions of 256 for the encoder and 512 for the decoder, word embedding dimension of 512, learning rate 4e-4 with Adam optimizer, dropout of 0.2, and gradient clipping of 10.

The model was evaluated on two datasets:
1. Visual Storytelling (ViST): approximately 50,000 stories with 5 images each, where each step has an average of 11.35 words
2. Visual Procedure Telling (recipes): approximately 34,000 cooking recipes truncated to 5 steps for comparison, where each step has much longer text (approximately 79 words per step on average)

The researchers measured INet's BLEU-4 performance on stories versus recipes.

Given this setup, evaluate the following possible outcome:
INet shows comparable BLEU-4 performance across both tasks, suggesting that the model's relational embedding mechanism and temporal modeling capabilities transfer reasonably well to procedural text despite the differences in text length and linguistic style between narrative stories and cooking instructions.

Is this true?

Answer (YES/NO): NO